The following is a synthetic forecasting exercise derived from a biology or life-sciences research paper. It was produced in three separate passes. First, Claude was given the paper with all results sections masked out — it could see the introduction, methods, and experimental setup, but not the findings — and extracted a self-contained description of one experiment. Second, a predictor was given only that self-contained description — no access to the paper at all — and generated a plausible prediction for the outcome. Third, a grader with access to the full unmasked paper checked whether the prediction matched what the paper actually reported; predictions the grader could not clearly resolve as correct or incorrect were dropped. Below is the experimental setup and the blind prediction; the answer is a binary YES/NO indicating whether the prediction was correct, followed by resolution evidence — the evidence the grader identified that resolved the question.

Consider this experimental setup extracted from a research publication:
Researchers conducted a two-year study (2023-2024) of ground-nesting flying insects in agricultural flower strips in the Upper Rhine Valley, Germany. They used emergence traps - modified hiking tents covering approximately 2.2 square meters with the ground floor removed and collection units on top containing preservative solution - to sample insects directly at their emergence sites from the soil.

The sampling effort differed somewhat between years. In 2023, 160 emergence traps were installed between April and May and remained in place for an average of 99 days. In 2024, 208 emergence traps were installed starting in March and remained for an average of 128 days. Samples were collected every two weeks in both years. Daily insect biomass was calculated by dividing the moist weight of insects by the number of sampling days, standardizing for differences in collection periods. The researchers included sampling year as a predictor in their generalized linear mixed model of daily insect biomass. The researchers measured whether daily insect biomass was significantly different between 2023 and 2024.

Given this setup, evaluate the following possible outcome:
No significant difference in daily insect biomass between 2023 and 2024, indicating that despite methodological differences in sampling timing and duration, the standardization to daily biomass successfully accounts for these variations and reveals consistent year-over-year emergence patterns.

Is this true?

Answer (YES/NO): NO